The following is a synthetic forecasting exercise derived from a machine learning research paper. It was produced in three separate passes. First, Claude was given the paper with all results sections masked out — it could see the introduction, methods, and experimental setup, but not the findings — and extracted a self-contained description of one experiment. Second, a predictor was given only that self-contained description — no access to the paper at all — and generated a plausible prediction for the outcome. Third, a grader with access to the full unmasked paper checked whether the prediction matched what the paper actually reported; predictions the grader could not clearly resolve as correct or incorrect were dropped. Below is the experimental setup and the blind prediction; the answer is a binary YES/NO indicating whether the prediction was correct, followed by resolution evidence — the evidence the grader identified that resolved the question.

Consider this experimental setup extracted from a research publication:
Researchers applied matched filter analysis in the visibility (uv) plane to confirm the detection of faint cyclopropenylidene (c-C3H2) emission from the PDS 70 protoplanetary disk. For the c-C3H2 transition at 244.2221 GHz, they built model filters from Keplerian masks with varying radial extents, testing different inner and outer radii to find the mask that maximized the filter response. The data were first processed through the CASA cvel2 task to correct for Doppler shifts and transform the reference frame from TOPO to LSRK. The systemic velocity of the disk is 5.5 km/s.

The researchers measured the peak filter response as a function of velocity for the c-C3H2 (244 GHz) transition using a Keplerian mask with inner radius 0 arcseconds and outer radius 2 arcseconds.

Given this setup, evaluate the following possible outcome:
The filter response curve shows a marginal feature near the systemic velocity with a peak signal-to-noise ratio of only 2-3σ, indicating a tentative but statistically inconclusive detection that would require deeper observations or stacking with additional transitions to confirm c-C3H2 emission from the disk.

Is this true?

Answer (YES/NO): NO